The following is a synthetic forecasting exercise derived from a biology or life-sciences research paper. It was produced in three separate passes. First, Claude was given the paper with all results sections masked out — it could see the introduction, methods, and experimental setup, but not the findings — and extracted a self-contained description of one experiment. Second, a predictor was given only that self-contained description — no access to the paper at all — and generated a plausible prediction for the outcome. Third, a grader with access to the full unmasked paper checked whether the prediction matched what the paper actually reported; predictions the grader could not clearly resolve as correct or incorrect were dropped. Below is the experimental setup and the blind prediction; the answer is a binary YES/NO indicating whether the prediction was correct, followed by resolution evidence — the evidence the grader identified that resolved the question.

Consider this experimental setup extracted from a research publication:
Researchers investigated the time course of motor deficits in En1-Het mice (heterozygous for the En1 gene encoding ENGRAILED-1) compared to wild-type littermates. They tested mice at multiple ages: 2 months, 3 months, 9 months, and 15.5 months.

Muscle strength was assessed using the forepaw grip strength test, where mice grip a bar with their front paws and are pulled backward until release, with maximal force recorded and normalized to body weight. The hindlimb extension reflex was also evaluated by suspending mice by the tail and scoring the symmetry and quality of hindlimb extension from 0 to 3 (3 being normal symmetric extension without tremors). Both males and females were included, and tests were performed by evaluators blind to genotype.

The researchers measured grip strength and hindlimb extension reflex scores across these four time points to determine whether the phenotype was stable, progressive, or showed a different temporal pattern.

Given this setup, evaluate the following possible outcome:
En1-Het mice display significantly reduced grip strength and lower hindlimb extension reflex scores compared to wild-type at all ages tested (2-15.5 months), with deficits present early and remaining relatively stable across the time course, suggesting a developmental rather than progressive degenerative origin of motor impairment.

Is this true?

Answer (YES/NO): NO